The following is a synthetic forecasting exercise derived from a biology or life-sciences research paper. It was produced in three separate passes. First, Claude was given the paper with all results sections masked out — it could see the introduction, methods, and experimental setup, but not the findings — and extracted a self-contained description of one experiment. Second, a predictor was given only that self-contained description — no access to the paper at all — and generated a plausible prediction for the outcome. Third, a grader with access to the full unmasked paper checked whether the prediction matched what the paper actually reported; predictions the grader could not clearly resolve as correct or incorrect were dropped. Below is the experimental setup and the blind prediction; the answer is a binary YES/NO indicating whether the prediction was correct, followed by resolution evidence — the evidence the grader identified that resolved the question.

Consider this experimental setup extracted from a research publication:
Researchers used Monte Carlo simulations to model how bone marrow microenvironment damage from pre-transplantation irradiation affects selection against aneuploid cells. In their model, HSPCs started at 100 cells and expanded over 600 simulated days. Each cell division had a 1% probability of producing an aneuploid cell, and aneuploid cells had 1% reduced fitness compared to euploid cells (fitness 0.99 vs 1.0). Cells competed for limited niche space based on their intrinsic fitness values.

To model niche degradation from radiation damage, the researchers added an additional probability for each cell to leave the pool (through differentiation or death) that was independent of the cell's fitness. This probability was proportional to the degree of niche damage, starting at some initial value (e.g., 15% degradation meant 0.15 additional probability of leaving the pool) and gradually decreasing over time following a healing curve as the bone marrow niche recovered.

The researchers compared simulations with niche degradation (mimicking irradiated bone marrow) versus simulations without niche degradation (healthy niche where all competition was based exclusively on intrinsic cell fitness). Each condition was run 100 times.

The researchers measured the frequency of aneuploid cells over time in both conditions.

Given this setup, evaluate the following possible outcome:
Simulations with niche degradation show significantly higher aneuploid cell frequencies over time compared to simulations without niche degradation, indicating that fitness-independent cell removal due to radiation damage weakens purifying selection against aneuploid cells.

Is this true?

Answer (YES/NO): YES